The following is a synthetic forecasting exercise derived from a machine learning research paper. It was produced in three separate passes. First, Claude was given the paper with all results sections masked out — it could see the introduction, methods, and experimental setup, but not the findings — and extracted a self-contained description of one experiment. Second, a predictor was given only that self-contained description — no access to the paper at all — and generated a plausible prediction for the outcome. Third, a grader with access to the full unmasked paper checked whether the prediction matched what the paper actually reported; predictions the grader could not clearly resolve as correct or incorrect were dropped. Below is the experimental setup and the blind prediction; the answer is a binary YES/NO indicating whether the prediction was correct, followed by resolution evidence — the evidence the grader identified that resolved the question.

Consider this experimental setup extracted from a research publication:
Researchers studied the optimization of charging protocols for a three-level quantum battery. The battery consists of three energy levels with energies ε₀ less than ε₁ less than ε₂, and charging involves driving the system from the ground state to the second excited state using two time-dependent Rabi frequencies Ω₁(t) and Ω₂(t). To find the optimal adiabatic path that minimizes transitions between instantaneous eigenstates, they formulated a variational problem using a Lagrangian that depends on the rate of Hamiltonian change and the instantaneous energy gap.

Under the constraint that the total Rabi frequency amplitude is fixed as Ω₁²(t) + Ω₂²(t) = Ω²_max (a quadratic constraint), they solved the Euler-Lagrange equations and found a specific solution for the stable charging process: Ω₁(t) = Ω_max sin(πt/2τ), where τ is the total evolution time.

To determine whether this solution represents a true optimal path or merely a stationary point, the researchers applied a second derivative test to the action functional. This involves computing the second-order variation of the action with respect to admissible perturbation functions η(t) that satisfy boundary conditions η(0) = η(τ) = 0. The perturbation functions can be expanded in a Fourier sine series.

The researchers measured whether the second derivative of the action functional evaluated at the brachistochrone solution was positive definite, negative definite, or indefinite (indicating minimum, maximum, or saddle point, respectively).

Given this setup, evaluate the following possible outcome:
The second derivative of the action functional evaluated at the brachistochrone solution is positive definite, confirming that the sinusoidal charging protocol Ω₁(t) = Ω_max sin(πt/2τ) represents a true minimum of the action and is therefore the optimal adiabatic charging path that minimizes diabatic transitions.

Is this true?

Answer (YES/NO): YES